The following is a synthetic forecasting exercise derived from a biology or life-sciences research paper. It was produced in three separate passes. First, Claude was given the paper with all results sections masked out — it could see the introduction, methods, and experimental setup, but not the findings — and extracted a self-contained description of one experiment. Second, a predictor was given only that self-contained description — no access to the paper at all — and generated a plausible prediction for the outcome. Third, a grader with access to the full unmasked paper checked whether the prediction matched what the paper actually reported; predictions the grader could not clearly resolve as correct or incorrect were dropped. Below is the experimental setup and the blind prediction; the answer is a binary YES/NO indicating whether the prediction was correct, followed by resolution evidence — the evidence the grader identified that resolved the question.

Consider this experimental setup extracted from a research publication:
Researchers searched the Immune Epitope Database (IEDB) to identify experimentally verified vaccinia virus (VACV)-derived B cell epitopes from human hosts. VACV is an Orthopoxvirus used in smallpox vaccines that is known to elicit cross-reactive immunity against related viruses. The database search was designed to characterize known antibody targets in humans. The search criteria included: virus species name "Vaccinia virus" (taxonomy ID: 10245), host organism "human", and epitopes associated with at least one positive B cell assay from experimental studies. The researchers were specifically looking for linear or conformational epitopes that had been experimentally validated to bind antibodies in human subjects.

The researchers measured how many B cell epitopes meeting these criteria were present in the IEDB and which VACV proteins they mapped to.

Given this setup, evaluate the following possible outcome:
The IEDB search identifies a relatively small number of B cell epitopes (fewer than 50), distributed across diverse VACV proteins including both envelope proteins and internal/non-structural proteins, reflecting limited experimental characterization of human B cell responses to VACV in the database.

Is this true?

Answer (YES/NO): NO